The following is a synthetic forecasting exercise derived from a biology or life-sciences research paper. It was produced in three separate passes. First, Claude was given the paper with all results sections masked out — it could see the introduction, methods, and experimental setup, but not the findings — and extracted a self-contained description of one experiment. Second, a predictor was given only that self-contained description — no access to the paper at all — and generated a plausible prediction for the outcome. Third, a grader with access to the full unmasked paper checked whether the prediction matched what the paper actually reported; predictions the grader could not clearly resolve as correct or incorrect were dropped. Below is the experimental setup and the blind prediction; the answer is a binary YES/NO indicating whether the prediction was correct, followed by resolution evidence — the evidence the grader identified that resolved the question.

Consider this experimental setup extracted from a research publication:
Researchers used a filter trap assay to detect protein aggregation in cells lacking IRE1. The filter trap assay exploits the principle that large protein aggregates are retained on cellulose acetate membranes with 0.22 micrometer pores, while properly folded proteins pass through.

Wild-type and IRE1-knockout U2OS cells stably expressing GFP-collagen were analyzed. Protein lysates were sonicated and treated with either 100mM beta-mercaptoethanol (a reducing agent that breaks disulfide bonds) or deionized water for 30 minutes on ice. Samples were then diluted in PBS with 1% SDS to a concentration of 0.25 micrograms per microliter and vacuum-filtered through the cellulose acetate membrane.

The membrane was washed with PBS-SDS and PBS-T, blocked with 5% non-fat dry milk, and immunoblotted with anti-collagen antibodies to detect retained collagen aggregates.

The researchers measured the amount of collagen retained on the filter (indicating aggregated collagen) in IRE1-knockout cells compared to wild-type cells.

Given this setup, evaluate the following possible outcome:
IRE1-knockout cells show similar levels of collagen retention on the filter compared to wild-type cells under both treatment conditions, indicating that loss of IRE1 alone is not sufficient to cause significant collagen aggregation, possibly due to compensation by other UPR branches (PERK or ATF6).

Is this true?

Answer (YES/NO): NO